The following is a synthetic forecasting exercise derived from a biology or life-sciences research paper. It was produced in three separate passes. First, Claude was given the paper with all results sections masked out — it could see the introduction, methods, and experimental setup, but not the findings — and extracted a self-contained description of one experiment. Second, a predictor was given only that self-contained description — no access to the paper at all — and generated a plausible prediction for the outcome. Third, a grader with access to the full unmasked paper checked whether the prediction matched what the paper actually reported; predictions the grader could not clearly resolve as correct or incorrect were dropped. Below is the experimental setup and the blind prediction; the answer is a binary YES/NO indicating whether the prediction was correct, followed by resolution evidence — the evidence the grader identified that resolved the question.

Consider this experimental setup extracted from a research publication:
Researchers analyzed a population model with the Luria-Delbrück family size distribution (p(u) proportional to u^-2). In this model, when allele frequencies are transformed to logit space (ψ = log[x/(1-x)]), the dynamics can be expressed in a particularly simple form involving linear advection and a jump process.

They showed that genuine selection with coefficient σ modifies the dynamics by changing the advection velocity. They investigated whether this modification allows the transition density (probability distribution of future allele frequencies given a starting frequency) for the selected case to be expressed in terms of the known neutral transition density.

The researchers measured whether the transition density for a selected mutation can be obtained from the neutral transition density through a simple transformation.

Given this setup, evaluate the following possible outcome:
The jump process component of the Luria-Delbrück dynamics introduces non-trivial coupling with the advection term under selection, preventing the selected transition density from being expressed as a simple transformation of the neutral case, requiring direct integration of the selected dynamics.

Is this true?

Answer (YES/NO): NO